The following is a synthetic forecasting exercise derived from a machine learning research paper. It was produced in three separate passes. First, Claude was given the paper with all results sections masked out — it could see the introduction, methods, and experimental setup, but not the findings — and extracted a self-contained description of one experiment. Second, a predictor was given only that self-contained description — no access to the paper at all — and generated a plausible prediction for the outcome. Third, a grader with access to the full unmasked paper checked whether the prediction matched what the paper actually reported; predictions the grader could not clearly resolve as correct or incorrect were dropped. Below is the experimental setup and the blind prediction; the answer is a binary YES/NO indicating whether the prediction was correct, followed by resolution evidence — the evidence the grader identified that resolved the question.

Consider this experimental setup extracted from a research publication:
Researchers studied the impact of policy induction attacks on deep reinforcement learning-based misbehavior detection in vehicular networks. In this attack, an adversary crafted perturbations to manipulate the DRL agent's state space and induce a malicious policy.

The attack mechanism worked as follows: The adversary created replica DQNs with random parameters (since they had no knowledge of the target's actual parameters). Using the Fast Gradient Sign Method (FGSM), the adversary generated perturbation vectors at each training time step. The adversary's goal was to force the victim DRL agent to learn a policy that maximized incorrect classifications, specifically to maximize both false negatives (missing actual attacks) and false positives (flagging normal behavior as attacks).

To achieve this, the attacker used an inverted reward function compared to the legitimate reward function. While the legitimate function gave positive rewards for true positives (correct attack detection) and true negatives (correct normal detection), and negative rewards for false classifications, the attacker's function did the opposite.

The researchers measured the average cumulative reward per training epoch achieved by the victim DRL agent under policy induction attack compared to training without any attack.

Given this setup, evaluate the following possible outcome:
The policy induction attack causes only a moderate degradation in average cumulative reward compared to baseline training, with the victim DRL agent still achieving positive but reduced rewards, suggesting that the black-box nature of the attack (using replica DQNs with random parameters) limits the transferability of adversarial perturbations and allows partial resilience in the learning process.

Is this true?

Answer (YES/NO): NO